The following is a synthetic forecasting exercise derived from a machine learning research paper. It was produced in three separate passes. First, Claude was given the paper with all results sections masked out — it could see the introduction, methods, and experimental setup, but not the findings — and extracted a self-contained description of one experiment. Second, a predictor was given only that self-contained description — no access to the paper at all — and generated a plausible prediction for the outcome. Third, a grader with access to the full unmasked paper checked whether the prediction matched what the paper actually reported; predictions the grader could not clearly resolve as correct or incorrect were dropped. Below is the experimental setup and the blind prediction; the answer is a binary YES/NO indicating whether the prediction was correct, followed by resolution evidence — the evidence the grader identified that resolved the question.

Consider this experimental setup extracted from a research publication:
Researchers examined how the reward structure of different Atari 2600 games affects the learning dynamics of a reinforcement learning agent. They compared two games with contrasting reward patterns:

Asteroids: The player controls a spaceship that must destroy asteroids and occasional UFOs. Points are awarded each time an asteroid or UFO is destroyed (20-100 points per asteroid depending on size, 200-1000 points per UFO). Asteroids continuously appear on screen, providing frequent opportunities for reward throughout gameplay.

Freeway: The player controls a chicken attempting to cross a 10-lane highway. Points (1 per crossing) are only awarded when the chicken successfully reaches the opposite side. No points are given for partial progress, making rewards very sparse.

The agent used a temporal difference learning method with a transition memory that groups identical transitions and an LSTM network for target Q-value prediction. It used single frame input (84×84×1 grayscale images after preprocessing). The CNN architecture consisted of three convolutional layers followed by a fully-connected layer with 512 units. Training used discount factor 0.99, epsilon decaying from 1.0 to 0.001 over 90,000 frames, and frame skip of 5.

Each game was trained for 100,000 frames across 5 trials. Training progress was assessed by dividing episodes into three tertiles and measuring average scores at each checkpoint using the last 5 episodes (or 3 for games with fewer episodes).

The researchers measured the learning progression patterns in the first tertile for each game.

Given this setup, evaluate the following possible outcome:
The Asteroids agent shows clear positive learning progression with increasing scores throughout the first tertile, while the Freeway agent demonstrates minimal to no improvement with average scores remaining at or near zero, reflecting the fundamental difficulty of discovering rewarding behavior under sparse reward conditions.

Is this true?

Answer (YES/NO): NO